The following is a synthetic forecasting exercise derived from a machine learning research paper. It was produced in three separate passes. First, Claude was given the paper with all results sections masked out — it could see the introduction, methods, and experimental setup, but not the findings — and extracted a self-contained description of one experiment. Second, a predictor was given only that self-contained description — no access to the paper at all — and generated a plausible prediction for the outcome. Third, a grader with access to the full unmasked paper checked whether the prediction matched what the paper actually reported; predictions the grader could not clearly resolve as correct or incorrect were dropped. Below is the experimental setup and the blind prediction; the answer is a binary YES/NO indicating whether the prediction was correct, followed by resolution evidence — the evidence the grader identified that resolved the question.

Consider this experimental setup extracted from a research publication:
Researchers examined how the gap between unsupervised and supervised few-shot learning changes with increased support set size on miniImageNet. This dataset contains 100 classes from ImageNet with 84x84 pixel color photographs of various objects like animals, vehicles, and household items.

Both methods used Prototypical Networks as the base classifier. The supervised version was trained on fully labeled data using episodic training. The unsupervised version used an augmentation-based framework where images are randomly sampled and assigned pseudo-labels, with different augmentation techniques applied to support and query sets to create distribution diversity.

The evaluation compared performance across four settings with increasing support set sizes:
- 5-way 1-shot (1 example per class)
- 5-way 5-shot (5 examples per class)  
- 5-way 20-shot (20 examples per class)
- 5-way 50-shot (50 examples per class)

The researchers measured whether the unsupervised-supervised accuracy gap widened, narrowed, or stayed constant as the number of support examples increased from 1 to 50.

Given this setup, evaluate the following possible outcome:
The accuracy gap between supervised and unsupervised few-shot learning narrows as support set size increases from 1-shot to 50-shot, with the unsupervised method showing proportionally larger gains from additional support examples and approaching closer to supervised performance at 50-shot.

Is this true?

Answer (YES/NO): NO